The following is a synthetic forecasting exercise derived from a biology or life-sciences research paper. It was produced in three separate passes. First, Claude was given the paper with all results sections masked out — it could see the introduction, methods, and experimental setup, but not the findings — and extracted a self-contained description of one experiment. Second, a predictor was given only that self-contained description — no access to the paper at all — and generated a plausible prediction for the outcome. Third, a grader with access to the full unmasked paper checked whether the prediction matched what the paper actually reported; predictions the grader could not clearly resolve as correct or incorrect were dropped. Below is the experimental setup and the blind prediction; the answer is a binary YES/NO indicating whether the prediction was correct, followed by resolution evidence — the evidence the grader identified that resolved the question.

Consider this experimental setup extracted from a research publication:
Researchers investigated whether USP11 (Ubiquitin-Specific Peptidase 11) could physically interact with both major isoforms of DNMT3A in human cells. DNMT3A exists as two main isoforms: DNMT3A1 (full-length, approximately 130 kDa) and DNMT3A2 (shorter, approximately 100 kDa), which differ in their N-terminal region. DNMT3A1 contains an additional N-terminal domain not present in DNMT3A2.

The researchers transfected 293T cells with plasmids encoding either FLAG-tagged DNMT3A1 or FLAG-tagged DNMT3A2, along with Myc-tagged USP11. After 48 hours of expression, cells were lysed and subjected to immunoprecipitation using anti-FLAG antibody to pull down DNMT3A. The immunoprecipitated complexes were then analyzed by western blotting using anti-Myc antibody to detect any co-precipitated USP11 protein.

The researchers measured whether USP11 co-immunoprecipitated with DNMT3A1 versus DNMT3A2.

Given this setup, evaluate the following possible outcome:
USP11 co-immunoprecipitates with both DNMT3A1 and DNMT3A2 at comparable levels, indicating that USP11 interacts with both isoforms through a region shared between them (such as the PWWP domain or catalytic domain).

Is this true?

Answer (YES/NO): NO